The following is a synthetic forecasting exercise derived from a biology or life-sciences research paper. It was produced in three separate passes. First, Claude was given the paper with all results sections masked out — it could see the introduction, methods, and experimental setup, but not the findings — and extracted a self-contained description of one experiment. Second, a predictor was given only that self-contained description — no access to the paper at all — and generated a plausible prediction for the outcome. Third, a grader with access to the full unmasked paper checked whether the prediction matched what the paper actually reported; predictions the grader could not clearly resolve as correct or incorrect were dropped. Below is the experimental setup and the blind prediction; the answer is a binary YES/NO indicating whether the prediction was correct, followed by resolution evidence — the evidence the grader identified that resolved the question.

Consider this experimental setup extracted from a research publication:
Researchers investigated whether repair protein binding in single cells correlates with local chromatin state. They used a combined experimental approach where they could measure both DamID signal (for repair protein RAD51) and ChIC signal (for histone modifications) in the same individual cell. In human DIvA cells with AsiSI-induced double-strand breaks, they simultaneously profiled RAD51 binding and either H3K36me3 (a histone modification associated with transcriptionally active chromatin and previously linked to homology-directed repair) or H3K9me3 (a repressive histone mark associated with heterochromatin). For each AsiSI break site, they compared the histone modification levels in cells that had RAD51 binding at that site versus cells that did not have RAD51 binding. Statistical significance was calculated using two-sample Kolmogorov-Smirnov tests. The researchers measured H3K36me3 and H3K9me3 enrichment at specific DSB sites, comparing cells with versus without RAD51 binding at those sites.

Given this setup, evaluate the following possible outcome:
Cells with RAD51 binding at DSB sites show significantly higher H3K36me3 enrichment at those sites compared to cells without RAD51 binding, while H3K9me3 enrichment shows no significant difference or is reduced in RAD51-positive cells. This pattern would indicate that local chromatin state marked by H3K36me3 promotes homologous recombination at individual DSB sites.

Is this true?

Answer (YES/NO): YES